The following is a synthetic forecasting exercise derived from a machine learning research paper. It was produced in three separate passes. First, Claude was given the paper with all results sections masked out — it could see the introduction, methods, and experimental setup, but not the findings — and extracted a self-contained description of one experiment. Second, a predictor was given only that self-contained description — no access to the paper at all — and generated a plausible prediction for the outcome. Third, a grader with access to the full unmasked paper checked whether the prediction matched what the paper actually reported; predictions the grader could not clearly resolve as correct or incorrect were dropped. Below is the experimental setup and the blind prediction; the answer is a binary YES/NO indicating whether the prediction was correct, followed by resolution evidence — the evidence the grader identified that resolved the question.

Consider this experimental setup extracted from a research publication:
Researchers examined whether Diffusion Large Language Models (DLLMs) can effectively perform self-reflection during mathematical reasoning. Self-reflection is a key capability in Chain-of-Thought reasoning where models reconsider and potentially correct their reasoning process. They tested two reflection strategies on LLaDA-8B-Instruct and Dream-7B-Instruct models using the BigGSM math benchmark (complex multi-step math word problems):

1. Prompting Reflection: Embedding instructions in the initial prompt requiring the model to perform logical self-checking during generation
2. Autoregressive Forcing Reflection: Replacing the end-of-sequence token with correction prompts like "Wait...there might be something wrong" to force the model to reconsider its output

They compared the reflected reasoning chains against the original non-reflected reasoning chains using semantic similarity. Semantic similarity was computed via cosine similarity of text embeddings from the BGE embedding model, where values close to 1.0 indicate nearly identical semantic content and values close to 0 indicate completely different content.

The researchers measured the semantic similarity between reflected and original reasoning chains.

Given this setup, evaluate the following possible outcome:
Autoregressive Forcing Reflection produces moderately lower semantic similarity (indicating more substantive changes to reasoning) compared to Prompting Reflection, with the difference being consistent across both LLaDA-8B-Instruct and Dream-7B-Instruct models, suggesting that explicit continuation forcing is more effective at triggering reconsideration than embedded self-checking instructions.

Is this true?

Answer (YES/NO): NO